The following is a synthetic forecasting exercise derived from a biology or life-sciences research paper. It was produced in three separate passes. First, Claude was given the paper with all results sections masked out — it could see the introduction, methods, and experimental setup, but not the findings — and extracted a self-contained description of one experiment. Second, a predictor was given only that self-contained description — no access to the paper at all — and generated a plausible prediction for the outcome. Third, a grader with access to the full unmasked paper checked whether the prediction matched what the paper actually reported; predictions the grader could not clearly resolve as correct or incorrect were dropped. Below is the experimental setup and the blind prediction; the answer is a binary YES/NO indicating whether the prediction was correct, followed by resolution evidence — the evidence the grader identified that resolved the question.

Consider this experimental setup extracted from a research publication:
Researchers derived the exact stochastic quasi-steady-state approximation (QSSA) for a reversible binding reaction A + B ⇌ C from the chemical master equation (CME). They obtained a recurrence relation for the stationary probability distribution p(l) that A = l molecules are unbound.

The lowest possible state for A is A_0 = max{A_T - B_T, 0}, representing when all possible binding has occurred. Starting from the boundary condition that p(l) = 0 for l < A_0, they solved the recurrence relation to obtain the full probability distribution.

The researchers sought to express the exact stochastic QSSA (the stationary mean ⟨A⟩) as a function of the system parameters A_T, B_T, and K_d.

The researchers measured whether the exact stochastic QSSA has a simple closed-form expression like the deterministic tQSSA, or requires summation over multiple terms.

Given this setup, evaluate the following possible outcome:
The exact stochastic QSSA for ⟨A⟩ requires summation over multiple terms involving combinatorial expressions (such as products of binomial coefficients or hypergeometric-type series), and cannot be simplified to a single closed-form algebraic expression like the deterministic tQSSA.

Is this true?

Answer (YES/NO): YES